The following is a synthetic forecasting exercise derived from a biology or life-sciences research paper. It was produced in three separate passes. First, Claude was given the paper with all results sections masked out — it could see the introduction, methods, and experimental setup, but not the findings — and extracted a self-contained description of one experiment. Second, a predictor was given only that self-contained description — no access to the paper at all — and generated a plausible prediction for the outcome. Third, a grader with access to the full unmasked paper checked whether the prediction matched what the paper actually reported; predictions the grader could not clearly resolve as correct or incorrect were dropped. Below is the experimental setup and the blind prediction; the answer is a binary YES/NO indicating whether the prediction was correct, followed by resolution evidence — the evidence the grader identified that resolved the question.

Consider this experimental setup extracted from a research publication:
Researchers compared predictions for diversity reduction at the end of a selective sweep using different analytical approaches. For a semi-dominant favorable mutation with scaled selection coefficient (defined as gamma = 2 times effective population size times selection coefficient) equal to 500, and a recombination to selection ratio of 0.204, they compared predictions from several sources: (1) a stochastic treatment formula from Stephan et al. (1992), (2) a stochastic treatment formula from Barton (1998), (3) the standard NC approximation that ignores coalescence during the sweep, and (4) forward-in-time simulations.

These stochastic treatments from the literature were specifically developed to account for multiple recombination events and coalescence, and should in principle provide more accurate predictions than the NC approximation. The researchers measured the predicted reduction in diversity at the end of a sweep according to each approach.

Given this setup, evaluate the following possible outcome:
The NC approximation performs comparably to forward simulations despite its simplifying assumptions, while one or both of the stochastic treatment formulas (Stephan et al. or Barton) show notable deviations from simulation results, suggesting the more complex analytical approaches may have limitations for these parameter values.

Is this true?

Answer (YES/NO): NO